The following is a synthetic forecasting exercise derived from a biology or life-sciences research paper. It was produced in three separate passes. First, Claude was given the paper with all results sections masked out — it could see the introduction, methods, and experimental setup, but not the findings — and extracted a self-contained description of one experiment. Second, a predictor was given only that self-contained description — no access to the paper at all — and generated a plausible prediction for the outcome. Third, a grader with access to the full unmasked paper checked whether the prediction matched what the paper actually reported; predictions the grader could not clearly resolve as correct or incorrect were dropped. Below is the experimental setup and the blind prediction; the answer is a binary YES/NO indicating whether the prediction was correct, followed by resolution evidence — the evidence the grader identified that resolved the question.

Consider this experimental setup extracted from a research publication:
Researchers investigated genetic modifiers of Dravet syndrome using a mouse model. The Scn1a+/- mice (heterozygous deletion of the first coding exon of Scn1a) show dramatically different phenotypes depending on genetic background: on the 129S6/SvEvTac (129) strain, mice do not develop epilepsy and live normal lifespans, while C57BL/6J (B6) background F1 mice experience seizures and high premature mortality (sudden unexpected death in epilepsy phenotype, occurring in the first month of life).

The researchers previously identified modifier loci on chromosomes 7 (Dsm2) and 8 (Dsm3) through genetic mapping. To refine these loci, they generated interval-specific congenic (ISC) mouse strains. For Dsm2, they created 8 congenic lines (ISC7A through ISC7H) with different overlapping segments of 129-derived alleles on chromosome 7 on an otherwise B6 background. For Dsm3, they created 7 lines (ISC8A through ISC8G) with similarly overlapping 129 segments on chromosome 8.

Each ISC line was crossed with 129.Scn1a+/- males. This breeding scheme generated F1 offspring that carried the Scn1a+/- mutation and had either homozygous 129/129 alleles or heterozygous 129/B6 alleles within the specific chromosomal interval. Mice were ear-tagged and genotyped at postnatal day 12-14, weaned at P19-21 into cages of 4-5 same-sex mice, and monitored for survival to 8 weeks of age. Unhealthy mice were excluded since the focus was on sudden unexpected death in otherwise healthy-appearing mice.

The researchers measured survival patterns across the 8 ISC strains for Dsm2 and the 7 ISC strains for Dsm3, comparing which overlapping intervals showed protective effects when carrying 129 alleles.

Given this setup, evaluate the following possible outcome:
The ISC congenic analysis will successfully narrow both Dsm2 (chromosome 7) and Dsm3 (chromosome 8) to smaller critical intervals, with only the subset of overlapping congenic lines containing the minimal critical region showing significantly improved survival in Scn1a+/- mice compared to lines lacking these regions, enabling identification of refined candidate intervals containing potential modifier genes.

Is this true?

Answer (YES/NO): NO